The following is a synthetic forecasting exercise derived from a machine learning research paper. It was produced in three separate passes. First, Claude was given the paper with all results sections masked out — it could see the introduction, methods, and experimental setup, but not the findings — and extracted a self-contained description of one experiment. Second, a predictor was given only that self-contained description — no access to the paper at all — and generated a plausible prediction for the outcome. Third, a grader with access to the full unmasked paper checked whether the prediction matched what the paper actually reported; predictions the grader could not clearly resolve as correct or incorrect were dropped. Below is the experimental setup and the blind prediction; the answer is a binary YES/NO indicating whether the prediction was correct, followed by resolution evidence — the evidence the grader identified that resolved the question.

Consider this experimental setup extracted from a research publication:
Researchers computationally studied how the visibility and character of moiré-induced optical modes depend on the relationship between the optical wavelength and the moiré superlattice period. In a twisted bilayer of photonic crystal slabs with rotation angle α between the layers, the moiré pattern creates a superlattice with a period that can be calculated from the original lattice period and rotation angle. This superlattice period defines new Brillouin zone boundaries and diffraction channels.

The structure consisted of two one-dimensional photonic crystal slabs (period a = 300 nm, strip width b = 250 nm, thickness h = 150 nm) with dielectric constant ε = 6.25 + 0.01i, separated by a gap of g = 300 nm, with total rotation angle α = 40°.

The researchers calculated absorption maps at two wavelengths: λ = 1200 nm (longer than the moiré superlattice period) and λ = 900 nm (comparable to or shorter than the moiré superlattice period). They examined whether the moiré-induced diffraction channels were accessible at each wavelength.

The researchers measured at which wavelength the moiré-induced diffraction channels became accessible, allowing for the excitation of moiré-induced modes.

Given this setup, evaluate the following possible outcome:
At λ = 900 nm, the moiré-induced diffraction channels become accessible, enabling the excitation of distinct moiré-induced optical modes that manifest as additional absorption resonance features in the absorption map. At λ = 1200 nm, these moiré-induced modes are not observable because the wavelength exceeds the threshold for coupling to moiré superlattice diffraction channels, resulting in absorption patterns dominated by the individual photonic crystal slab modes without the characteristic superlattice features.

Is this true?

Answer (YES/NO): YES